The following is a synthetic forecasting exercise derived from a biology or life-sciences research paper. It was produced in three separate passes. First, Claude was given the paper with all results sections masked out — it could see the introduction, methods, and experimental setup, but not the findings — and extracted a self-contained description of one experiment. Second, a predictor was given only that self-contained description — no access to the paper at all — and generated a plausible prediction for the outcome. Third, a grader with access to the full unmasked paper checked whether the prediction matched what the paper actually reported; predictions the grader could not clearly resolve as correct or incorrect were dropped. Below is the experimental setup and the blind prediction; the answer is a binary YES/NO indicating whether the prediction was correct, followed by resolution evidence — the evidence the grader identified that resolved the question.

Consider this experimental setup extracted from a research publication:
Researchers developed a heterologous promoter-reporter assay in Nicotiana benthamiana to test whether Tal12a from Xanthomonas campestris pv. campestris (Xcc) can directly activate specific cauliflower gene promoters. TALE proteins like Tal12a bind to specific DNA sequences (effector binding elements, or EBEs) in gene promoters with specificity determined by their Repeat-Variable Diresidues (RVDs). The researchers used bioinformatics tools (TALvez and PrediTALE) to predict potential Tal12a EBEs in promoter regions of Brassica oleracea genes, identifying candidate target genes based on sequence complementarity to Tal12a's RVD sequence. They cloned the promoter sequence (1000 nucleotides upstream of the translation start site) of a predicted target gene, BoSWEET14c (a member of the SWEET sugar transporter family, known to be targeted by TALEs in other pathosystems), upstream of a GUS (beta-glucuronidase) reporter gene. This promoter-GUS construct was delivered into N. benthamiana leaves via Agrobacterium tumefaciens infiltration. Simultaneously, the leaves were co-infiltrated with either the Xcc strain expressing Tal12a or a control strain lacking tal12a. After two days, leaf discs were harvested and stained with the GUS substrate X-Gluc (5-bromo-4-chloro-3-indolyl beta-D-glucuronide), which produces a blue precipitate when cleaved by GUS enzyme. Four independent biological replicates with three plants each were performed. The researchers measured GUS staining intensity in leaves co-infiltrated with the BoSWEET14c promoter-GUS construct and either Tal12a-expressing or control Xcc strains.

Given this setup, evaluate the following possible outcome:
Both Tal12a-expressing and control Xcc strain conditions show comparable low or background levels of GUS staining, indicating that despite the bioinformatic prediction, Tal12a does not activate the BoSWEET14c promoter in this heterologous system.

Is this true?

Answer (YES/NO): YES